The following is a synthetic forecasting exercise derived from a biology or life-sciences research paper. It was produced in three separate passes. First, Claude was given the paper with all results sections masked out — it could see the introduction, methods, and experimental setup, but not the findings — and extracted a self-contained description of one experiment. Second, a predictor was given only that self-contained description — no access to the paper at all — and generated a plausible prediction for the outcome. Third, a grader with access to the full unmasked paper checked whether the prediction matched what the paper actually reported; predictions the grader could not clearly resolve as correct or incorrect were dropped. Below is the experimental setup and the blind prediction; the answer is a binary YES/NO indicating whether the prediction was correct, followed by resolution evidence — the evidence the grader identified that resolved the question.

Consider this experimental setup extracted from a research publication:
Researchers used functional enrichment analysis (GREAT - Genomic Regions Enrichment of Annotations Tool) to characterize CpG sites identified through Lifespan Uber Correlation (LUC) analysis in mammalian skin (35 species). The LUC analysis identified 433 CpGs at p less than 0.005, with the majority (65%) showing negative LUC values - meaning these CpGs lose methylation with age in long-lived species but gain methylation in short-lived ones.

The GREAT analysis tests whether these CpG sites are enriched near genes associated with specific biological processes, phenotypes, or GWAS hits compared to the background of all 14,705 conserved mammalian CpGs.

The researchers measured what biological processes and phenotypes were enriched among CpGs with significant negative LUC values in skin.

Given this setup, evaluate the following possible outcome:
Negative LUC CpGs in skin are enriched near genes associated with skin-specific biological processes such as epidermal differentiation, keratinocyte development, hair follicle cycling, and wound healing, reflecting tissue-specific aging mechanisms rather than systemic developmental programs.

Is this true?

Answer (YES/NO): NO